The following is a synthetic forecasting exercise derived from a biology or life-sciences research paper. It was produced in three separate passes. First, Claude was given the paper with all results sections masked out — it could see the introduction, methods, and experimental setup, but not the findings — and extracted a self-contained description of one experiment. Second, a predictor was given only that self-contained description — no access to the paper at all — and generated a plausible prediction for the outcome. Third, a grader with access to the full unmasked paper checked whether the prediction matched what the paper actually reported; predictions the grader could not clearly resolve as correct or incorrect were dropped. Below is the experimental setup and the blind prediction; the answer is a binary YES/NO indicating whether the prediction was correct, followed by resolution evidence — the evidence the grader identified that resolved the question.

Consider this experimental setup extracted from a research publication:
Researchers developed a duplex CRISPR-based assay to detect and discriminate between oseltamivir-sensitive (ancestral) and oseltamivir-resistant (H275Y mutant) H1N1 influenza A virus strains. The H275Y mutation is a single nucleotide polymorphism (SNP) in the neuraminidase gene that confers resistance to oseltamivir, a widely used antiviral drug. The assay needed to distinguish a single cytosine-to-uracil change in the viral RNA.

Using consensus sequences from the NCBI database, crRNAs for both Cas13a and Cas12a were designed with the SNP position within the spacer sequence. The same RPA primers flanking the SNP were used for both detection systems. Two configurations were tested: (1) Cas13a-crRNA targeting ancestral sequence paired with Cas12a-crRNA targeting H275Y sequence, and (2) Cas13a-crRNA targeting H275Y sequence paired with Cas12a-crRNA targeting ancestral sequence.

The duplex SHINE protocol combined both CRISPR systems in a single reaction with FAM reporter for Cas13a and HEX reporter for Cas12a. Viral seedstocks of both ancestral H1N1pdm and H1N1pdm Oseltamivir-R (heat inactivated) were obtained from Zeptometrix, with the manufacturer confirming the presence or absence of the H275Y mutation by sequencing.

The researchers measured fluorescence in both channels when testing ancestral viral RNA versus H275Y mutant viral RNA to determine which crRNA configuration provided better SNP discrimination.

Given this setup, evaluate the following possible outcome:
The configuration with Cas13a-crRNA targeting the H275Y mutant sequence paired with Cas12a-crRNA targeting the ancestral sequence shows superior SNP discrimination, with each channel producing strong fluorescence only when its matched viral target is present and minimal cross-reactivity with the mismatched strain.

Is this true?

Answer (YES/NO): NO